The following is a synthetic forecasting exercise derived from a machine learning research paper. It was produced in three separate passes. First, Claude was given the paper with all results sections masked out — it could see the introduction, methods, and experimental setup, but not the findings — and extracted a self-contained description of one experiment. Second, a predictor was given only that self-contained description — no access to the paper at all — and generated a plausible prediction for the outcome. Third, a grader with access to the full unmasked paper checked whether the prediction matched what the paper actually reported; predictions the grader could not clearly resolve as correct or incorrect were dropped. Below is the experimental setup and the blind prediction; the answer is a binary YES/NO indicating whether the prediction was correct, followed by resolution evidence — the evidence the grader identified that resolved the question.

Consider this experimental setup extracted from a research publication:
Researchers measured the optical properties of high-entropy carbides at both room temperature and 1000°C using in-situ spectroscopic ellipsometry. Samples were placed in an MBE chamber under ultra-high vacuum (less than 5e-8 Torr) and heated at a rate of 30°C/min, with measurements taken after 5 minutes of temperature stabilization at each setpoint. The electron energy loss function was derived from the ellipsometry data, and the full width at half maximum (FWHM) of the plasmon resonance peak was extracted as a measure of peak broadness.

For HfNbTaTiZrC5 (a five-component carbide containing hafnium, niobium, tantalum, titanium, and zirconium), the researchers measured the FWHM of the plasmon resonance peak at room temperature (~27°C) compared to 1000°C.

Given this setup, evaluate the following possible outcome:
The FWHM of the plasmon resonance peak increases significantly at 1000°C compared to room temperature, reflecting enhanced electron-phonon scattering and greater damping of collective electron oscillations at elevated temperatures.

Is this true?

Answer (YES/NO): YES